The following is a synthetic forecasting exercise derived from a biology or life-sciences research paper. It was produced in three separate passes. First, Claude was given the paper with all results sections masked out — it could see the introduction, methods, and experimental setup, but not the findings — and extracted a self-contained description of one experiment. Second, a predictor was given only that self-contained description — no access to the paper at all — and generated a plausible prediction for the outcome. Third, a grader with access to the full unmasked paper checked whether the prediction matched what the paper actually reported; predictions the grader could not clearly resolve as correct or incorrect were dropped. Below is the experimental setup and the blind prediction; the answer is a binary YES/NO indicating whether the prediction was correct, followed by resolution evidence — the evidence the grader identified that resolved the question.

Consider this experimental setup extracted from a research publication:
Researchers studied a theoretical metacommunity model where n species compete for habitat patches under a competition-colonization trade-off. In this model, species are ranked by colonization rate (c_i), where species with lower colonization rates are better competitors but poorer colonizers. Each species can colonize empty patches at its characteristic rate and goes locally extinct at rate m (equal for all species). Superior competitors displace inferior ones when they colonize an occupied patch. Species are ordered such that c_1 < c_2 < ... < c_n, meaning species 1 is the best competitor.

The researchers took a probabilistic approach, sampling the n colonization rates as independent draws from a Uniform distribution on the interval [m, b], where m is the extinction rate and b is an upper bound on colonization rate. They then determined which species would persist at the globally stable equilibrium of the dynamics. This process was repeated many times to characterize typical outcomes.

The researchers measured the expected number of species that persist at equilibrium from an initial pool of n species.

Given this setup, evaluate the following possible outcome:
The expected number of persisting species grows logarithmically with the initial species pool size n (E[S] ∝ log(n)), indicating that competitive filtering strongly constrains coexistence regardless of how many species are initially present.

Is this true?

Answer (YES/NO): NO